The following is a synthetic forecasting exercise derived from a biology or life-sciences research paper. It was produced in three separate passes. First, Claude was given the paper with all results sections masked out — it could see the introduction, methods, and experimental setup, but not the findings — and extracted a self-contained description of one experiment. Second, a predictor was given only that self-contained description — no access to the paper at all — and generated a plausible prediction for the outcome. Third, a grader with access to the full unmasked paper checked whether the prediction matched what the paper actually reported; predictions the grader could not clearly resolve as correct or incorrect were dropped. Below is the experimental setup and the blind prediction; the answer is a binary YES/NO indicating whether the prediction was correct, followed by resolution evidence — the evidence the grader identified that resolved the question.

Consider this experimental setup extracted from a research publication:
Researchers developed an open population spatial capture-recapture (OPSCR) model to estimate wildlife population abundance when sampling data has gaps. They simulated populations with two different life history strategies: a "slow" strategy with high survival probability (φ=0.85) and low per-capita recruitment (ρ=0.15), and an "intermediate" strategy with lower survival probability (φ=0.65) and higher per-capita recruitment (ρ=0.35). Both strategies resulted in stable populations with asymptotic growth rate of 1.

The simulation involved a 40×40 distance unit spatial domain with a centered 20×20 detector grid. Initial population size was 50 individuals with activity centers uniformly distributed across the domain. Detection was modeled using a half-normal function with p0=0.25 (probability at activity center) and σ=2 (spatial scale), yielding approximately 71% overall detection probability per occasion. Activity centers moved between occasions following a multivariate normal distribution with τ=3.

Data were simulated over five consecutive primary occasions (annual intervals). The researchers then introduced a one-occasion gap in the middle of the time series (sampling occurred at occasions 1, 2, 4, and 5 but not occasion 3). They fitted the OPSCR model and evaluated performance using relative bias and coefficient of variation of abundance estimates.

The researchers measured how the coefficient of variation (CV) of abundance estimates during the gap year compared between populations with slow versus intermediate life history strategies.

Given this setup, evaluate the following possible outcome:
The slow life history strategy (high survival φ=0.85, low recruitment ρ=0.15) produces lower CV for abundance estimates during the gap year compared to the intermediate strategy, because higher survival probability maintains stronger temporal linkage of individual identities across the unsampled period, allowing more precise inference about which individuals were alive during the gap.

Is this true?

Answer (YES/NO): YES